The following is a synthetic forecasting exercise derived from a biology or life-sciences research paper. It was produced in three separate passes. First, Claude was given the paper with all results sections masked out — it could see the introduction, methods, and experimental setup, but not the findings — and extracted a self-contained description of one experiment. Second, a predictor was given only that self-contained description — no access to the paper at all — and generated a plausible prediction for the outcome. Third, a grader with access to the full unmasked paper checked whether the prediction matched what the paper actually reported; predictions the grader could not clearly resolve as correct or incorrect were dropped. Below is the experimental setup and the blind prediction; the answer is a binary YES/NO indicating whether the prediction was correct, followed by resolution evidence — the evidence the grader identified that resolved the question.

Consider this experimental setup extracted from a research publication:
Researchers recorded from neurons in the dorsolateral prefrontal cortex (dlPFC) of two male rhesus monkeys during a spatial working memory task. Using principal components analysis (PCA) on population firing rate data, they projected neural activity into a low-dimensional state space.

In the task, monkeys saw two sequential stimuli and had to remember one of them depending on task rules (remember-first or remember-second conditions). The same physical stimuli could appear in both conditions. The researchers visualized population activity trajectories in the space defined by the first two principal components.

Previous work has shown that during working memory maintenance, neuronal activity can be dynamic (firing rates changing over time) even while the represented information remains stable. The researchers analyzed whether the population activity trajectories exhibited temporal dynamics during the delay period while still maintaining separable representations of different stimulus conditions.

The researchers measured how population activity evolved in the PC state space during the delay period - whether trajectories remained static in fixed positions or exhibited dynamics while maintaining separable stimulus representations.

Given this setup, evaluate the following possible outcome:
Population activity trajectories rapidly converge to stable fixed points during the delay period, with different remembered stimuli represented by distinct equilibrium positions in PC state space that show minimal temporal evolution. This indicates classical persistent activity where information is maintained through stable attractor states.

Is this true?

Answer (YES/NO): YES